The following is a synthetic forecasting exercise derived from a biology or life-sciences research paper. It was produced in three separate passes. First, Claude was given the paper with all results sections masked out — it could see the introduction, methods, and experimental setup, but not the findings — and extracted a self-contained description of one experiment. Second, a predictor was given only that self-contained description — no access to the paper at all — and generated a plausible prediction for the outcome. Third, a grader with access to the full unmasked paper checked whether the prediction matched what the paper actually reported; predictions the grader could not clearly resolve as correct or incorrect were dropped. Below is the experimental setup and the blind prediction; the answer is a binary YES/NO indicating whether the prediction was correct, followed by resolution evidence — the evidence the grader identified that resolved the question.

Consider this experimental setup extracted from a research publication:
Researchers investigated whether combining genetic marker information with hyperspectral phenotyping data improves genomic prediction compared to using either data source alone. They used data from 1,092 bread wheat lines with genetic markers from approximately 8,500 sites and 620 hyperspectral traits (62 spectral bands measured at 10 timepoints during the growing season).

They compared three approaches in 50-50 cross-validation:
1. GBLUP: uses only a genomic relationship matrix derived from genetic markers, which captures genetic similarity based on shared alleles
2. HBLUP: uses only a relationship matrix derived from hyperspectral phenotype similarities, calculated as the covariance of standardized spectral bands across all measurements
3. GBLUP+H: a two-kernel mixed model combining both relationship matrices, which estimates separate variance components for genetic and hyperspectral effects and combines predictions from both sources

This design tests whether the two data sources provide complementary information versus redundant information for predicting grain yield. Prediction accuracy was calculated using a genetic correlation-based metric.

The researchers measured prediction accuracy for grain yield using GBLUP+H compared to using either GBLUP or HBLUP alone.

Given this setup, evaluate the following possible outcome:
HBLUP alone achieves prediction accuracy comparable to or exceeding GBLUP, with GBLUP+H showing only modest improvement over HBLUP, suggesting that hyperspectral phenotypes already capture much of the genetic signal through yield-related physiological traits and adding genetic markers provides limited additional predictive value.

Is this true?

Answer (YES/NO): NO